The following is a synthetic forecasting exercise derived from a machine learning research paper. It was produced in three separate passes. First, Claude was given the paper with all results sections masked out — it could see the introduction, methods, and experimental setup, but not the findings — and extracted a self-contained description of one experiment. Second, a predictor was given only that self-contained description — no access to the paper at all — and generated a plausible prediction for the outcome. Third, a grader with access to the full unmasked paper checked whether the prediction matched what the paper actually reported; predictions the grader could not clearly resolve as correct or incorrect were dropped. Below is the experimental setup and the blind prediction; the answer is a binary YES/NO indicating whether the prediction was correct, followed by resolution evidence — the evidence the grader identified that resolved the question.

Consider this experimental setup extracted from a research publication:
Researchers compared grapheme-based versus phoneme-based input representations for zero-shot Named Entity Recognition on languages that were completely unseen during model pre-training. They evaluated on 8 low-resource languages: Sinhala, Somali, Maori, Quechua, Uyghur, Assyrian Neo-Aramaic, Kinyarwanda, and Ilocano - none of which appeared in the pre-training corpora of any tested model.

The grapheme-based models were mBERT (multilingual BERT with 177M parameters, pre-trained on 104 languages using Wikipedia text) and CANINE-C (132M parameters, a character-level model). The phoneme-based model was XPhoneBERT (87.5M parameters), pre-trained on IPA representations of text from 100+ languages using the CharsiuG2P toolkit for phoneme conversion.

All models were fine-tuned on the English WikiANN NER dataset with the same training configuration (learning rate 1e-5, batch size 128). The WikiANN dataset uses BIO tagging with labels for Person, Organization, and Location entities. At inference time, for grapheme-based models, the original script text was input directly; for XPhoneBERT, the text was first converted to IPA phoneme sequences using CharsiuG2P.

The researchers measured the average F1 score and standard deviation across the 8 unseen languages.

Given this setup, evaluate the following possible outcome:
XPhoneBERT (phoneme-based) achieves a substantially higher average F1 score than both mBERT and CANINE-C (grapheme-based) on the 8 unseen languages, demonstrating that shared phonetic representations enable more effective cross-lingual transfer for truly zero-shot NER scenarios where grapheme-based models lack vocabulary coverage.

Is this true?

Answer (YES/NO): NO